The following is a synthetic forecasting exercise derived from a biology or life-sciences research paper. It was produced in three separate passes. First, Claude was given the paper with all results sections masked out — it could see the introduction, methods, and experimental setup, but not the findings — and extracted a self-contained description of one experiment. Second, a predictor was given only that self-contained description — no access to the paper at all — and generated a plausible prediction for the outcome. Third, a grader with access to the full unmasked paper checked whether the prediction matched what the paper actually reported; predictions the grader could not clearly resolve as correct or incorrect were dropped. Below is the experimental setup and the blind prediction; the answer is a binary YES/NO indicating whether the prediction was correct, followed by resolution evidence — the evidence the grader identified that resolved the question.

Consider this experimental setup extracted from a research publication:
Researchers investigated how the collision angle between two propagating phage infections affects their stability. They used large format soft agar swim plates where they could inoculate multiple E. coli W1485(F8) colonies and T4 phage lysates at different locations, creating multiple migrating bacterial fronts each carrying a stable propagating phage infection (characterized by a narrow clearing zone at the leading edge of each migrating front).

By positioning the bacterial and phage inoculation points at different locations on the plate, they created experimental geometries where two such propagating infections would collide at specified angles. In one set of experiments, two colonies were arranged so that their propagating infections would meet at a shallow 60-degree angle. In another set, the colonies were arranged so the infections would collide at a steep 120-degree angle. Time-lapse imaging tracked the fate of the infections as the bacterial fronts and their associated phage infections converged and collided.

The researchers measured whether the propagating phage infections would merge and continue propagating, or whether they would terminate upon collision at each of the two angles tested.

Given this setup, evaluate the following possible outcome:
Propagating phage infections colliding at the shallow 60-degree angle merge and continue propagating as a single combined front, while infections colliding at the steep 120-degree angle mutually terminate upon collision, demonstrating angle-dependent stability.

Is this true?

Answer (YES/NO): YES